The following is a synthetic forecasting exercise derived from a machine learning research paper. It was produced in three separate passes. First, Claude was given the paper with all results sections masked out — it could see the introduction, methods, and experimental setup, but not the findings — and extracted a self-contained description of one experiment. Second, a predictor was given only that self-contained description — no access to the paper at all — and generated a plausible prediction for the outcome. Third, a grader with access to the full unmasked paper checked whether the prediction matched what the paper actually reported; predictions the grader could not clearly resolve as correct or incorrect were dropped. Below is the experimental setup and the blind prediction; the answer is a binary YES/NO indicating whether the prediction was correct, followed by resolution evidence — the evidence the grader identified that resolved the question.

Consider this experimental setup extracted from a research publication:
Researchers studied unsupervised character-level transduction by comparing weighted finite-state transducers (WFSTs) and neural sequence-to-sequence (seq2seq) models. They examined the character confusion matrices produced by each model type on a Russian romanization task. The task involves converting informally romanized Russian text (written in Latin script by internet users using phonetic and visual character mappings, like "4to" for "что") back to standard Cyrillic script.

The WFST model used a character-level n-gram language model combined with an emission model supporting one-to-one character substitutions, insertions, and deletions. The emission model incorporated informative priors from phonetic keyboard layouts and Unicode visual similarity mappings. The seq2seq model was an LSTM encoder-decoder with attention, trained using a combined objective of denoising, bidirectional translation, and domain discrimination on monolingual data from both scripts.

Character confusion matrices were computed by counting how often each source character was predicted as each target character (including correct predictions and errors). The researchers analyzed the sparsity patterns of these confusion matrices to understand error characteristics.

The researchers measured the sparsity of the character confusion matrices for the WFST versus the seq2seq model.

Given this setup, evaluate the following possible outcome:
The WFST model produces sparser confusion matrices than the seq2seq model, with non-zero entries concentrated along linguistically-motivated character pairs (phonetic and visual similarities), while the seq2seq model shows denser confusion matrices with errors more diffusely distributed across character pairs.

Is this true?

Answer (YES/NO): NO